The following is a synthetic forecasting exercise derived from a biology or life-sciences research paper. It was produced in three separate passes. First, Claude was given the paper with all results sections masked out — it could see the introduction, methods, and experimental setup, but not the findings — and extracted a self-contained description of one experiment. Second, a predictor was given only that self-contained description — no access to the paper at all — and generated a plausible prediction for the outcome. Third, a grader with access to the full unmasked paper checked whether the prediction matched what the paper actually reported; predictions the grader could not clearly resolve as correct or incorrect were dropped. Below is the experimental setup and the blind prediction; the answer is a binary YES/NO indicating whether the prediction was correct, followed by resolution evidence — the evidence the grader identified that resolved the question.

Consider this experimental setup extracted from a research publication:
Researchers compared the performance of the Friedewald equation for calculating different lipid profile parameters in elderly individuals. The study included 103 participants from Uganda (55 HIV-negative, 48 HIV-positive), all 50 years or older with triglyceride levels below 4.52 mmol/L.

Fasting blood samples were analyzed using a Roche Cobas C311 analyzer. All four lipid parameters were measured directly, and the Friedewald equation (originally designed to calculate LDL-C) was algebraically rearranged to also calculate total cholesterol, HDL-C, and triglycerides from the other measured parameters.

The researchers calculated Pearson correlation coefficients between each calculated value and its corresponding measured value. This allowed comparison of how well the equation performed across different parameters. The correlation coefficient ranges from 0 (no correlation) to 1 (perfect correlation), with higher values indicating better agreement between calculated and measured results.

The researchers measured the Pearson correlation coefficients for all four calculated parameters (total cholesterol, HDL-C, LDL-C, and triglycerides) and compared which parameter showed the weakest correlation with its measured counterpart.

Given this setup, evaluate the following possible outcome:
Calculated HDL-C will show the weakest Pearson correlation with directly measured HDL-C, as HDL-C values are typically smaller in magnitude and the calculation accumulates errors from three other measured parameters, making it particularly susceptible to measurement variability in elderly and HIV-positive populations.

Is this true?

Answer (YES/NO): NO